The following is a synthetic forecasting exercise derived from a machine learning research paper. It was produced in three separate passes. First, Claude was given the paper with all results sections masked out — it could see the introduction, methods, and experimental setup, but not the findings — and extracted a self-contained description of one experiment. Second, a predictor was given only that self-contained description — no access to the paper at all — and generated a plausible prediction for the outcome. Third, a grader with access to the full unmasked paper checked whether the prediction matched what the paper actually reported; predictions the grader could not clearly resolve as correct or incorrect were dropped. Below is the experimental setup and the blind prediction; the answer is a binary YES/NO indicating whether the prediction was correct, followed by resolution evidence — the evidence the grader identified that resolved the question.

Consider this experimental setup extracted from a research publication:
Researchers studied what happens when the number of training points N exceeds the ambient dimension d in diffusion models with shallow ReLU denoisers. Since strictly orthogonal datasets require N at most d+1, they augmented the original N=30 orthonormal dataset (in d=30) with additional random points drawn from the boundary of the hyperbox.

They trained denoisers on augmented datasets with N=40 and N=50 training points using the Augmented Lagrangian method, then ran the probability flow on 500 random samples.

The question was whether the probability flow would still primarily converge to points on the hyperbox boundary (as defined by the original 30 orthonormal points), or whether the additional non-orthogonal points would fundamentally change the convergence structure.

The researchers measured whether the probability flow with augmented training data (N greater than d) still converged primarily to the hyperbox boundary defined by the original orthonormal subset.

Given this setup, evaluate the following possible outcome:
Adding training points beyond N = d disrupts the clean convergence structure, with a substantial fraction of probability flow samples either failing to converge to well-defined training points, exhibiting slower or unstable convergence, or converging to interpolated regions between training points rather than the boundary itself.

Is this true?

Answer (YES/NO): NO